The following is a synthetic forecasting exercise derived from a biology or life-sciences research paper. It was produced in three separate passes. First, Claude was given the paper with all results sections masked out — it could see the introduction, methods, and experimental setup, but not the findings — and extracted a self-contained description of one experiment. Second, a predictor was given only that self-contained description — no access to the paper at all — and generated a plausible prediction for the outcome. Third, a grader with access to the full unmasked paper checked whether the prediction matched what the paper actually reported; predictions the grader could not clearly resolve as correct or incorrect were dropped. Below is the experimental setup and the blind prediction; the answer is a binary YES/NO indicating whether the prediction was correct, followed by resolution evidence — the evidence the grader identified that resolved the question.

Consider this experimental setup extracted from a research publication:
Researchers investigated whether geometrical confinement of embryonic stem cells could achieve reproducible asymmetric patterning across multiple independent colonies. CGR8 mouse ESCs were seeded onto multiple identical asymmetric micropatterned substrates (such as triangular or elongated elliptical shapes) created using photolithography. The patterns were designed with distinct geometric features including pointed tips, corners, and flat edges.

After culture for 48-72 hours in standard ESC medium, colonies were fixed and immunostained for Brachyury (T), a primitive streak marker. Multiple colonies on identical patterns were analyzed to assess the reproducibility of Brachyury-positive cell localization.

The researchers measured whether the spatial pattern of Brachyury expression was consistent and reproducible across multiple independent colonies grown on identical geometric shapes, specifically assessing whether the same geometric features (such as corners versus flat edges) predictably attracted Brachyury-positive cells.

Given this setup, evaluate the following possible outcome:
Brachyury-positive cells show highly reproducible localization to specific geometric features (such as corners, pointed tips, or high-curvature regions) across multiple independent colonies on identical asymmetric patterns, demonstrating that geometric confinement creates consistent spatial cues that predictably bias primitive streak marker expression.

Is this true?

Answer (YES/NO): YES